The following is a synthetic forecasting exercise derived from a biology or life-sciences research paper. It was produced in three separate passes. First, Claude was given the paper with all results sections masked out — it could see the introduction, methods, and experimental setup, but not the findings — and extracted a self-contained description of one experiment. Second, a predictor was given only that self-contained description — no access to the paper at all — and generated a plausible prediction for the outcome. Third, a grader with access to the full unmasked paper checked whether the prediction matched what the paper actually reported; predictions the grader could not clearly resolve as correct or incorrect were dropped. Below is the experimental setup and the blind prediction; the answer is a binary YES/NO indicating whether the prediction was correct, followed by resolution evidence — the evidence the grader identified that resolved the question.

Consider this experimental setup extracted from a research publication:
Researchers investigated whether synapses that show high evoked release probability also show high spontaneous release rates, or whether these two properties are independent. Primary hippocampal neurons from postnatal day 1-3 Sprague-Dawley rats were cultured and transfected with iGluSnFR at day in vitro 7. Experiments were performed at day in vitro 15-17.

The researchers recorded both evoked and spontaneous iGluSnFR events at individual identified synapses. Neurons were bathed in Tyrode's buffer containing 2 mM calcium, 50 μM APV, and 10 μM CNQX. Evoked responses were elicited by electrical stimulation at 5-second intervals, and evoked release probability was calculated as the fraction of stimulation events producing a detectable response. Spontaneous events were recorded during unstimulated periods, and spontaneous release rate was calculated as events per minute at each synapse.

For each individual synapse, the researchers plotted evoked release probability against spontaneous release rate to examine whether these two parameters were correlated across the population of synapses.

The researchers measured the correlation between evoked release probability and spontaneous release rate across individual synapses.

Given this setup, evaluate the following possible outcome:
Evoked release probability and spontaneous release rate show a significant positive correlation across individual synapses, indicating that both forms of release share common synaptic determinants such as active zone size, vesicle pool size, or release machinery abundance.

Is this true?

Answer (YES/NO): NO